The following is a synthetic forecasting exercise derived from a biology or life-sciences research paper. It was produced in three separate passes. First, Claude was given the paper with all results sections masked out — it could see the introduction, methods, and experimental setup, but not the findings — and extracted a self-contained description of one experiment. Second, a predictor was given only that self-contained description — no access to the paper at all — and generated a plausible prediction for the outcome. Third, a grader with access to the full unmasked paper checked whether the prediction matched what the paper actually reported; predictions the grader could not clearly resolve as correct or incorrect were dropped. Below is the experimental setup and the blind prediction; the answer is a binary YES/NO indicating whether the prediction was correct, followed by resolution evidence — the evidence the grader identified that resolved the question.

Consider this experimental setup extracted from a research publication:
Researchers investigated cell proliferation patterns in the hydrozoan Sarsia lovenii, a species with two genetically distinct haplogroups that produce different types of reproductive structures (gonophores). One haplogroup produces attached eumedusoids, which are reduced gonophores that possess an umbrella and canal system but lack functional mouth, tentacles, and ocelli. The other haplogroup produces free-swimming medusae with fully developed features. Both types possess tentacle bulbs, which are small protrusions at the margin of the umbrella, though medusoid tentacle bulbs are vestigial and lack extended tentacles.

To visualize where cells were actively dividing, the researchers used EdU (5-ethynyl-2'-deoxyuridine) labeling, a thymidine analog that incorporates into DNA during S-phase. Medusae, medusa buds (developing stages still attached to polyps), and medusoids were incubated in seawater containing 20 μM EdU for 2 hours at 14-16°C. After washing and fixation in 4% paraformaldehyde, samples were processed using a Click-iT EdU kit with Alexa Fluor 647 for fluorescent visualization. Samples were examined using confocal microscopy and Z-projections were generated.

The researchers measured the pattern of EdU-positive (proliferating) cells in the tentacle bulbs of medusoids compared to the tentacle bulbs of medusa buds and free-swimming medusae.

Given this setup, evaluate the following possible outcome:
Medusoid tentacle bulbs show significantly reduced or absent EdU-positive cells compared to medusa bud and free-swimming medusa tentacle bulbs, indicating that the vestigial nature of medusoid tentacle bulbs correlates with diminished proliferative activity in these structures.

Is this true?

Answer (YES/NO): NO